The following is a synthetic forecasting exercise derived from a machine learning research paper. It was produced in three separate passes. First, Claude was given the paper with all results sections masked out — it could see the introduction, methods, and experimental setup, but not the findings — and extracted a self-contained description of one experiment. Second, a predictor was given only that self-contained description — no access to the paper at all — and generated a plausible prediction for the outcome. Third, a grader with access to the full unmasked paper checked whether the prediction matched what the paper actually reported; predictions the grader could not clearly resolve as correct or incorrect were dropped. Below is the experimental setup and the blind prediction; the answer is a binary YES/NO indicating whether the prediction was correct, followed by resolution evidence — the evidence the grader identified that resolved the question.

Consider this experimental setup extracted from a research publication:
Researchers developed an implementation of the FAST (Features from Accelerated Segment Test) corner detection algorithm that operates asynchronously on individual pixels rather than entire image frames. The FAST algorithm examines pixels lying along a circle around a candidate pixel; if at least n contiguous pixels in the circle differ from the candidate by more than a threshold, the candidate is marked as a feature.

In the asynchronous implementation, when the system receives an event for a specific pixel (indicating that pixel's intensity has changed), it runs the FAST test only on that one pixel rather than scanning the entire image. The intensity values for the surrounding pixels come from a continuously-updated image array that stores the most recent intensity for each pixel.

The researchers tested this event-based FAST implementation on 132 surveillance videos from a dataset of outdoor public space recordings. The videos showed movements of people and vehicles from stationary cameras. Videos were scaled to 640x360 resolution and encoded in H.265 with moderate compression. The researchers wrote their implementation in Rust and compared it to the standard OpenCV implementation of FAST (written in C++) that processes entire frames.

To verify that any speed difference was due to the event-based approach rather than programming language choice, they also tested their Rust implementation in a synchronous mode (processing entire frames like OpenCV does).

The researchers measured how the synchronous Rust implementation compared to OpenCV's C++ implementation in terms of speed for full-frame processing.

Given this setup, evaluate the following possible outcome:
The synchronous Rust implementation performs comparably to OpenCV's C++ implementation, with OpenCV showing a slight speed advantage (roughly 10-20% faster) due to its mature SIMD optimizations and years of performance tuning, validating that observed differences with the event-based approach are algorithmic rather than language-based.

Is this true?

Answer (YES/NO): NO